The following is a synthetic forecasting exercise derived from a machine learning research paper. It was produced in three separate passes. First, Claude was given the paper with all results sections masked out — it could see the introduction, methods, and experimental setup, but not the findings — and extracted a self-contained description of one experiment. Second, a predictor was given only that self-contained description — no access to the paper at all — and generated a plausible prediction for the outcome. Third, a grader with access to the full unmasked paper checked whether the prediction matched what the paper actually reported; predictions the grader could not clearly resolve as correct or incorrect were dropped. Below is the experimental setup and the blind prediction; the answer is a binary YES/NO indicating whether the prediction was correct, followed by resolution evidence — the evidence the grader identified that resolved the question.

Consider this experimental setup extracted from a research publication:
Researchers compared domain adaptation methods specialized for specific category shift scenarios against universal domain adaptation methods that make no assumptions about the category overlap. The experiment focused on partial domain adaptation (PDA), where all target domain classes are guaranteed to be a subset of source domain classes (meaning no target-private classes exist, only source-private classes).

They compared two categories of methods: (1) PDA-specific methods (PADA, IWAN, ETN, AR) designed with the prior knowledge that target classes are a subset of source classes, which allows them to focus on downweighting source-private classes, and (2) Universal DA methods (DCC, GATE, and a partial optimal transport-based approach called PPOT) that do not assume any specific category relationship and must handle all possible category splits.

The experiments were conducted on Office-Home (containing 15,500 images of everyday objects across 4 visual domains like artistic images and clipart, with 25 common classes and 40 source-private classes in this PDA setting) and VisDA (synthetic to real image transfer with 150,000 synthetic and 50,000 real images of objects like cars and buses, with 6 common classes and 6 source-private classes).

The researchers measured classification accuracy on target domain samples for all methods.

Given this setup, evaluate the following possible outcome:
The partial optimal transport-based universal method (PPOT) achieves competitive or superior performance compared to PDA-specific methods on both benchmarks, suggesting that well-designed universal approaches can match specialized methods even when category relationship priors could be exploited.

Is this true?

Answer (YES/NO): NO